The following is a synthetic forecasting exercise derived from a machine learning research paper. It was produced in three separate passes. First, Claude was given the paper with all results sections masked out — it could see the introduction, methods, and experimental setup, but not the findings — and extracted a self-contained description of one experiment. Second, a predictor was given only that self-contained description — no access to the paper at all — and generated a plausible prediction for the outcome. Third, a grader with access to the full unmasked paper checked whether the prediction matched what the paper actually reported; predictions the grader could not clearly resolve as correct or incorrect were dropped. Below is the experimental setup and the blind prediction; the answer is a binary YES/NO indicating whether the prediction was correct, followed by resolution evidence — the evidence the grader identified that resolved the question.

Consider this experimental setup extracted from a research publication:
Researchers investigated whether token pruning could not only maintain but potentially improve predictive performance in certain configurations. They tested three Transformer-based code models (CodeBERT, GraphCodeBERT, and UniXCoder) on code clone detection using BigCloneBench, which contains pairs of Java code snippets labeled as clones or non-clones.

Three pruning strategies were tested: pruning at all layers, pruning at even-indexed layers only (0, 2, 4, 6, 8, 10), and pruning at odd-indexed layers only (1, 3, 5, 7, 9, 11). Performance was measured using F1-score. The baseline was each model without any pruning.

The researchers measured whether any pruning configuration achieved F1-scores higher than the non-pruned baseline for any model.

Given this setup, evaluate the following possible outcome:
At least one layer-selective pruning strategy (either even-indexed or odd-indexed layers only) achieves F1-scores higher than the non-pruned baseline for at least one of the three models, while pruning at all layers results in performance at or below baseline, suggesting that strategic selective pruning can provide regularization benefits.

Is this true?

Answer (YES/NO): YES